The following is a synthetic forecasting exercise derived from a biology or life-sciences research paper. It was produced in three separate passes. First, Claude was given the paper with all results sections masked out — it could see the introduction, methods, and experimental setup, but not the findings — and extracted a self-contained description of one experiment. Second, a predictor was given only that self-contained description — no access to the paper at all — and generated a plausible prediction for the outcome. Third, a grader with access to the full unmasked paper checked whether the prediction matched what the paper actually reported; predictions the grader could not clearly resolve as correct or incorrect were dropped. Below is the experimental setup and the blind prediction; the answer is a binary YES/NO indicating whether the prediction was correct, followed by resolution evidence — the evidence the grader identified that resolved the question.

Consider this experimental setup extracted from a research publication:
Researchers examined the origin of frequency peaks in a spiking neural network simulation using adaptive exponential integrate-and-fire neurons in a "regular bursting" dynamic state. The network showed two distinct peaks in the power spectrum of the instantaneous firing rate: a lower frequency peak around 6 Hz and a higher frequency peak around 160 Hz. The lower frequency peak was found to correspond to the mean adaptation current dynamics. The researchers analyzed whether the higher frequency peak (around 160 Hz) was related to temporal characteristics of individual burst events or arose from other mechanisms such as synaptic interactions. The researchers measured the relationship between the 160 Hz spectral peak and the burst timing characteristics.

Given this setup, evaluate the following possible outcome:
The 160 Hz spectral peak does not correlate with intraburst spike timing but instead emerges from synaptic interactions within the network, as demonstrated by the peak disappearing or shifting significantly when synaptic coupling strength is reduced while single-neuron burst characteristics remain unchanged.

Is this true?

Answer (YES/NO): NO